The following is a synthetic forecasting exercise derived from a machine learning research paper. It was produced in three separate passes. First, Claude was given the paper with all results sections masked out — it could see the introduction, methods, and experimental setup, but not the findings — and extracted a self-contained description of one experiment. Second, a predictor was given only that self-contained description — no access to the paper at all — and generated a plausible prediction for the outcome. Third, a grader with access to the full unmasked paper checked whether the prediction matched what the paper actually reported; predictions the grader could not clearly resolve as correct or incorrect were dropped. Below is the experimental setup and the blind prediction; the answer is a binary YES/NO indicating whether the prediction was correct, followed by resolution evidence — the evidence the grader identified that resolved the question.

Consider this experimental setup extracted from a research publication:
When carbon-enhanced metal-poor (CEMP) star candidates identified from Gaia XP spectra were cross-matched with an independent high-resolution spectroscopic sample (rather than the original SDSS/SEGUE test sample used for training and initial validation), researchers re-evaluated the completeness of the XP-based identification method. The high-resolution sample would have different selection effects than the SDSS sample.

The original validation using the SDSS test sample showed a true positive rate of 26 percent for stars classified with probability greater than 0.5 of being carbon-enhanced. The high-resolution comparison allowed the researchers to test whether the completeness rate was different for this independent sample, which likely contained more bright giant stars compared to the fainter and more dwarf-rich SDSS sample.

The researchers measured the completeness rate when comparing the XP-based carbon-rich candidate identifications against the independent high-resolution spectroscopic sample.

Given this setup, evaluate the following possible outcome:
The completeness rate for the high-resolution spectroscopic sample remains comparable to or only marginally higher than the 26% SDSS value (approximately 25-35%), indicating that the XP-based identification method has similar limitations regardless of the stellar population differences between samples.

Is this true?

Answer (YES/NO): NO